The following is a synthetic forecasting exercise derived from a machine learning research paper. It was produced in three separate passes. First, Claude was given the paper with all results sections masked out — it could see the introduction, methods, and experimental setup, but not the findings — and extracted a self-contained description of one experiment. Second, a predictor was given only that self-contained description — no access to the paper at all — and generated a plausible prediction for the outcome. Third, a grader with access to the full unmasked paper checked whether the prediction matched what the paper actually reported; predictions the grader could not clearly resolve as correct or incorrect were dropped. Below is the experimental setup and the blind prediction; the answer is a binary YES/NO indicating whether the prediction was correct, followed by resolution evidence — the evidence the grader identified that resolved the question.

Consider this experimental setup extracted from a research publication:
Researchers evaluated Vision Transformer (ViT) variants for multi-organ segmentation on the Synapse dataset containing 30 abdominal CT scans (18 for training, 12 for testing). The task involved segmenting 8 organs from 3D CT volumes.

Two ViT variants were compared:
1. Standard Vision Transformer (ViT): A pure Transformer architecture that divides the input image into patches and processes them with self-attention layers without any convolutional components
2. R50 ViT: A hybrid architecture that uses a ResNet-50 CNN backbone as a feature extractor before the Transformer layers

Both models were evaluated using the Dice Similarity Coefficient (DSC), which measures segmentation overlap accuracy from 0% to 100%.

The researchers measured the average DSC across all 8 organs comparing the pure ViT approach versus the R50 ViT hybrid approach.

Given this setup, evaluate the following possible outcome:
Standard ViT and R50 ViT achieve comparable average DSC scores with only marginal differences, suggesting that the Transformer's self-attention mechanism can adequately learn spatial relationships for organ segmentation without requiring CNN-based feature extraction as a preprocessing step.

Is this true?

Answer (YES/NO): NO